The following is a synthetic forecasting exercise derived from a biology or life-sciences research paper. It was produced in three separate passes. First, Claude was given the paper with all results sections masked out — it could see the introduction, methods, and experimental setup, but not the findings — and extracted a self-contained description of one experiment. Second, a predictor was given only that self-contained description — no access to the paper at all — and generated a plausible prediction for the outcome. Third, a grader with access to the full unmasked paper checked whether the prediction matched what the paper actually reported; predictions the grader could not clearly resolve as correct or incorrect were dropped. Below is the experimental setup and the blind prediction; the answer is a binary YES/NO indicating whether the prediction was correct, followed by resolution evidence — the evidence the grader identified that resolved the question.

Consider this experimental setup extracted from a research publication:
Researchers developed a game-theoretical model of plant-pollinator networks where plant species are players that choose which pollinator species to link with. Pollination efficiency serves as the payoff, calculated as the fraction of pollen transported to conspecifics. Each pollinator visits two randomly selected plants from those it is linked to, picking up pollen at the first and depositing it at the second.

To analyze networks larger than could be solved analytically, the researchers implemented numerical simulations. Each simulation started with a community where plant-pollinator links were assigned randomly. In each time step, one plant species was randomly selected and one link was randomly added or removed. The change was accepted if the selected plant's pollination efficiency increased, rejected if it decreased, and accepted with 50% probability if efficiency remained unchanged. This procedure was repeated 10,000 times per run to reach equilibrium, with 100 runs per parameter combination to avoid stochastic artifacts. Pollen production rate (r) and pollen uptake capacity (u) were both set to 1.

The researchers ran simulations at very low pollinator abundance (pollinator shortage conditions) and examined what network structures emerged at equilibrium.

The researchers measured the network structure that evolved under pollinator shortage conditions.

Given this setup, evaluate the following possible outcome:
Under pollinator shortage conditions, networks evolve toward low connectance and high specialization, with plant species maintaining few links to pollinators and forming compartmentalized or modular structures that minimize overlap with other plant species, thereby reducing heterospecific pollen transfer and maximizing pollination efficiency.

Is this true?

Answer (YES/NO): NO